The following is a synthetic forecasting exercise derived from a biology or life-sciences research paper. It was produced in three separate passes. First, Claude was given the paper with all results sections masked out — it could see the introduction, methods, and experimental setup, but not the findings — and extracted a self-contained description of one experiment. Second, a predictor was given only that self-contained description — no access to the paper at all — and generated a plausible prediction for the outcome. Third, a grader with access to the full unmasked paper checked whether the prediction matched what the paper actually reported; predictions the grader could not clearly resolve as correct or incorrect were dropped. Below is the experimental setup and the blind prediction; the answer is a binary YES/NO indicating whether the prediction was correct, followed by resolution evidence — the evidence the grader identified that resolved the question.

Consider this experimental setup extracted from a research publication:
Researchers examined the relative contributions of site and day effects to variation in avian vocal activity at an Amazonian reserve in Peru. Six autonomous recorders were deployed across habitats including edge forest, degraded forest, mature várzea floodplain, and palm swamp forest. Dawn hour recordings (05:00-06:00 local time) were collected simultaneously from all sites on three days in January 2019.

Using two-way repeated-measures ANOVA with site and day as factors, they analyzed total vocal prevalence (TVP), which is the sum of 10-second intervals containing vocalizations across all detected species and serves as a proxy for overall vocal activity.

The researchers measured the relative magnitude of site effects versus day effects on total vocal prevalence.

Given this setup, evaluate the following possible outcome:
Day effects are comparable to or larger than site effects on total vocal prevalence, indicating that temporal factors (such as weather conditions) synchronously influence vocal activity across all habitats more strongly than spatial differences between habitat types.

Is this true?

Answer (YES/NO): YES